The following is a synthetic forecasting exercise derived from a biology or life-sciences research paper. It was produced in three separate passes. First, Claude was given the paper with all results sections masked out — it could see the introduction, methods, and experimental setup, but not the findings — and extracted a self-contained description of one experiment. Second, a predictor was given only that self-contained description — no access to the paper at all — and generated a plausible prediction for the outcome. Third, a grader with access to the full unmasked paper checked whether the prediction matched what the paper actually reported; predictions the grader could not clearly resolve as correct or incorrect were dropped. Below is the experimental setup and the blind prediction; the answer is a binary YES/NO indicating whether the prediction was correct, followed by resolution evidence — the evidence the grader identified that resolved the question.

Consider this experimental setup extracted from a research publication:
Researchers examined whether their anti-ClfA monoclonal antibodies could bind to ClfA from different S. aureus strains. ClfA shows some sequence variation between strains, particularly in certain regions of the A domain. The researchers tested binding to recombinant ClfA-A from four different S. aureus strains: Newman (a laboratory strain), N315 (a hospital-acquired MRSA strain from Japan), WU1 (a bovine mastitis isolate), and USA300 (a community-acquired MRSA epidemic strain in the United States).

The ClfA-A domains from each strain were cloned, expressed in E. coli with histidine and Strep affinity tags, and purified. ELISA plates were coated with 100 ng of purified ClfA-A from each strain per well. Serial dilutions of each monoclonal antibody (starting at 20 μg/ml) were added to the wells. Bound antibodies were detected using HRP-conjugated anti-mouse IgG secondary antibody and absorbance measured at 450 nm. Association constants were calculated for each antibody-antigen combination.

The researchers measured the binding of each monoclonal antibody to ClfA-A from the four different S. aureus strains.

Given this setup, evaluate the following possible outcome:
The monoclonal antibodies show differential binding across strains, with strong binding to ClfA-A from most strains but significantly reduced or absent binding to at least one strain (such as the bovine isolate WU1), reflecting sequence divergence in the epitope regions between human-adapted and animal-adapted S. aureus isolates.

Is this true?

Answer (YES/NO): NO